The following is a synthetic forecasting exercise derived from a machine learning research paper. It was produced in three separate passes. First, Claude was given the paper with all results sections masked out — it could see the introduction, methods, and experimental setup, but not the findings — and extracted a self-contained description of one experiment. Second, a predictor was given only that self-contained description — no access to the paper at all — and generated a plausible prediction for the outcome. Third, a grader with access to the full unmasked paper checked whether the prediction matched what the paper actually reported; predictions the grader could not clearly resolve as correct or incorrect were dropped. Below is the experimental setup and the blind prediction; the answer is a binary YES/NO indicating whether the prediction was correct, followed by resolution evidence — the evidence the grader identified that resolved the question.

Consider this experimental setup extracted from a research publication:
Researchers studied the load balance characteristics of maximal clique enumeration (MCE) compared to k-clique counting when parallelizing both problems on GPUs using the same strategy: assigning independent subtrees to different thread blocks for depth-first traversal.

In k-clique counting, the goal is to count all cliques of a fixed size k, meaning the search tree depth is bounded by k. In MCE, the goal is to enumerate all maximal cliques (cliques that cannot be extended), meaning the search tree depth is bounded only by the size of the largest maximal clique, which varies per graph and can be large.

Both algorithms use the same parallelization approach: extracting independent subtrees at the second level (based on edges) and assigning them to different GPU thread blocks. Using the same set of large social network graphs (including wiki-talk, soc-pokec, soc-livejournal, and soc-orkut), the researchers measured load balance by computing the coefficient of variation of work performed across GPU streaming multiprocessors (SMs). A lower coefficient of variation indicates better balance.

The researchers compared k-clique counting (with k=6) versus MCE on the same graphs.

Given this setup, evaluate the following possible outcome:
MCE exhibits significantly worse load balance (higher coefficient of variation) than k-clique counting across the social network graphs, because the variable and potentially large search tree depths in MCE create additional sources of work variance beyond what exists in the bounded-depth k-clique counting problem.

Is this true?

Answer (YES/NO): YES